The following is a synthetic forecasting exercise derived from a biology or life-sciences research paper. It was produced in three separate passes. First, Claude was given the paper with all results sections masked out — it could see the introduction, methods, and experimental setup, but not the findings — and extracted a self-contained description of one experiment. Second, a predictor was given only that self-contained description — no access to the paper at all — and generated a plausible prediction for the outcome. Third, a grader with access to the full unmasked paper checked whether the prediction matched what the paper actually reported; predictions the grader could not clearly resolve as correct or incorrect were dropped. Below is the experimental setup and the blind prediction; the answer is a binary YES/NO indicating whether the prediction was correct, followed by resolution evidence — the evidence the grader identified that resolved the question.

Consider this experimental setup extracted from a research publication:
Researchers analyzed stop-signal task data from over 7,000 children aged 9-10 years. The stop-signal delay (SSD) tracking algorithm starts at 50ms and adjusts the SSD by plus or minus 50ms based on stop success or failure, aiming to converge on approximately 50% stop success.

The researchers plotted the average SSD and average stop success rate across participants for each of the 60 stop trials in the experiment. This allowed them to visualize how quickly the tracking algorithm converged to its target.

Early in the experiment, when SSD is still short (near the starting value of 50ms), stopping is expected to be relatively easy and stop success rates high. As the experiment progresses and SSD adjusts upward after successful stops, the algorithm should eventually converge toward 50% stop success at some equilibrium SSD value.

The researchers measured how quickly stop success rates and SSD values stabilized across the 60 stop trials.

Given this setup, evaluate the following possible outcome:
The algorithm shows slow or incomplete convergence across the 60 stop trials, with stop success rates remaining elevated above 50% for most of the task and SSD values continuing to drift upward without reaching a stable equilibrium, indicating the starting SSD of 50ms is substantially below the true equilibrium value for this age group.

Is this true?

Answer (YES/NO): NO